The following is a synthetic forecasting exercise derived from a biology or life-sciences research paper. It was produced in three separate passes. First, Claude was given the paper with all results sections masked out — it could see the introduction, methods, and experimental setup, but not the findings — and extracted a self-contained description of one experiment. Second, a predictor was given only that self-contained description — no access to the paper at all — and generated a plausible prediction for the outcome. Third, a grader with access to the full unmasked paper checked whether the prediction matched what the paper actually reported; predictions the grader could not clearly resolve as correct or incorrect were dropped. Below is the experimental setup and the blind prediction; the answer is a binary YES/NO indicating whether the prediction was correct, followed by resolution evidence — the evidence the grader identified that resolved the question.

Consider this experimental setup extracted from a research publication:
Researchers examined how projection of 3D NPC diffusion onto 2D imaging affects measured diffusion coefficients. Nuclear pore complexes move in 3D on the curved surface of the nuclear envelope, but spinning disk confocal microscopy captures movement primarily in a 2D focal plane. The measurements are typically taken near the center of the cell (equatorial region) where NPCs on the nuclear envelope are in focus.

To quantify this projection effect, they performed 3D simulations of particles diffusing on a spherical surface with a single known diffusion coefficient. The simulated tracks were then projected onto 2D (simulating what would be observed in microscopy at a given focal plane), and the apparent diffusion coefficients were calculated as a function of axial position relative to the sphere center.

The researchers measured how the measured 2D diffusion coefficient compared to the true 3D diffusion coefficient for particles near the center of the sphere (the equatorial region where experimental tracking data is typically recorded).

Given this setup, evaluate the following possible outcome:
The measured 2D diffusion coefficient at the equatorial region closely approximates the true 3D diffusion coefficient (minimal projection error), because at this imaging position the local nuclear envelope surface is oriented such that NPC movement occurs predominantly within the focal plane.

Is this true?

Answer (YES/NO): NO